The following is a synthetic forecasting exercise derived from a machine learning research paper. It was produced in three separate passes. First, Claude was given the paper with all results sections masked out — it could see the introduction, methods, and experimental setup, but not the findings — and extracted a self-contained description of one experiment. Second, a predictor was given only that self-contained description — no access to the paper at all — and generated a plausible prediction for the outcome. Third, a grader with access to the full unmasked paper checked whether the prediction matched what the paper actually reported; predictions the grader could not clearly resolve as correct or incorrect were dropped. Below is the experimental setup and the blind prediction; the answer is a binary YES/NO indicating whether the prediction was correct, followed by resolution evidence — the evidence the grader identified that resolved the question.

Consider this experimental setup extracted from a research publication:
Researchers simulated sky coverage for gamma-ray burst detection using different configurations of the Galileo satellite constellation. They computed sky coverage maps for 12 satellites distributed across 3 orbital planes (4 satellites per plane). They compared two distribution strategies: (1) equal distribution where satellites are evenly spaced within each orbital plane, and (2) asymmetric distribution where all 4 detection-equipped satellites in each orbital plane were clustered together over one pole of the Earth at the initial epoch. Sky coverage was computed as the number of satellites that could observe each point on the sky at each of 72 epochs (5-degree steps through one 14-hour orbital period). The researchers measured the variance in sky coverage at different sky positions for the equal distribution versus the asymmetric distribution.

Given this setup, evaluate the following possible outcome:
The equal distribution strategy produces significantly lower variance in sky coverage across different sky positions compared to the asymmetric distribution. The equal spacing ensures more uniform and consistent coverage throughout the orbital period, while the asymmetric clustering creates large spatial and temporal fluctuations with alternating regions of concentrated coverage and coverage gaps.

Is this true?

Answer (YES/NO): YES